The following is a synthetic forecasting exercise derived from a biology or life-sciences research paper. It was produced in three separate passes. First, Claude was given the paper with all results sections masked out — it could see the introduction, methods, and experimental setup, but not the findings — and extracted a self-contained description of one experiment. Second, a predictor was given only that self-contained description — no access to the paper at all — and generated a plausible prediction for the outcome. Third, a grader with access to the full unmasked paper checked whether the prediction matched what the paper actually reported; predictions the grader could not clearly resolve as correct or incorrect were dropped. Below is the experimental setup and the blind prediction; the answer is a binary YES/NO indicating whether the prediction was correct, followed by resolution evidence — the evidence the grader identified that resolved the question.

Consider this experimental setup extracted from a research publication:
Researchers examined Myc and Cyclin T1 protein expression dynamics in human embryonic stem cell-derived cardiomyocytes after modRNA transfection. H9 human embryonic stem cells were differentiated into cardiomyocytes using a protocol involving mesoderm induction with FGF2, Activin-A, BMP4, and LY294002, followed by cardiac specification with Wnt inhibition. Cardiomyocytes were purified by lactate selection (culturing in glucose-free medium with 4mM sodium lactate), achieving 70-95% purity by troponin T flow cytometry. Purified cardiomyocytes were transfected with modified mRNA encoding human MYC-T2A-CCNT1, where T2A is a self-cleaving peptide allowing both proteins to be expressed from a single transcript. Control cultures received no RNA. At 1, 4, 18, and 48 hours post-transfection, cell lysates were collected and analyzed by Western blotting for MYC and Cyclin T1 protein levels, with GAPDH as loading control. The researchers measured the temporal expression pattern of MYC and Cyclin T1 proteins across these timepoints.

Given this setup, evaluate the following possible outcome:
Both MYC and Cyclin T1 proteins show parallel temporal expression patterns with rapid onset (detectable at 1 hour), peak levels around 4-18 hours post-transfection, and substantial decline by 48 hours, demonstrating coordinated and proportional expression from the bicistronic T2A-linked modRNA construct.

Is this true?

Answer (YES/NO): NO